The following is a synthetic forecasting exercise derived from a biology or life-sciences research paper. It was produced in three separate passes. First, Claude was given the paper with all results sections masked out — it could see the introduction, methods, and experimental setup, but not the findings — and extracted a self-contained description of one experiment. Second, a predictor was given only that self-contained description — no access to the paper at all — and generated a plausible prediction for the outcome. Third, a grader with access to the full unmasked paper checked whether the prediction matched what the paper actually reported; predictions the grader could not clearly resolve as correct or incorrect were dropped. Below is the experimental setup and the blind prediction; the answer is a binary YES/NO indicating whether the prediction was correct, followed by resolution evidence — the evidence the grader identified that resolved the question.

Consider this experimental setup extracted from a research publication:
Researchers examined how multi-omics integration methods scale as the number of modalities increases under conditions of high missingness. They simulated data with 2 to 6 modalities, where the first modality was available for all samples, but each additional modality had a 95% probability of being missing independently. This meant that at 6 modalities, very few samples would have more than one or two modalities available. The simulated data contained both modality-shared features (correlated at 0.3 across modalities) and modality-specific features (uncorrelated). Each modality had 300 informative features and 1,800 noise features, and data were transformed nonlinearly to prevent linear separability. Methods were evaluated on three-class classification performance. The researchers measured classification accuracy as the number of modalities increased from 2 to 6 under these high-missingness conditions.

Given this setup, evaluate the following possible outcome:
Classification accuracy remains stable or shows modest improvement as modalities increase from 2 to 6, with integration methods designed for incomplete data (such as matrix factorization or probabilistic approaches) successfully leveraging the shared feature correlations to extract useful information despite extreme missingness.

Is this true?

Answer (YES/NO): NO